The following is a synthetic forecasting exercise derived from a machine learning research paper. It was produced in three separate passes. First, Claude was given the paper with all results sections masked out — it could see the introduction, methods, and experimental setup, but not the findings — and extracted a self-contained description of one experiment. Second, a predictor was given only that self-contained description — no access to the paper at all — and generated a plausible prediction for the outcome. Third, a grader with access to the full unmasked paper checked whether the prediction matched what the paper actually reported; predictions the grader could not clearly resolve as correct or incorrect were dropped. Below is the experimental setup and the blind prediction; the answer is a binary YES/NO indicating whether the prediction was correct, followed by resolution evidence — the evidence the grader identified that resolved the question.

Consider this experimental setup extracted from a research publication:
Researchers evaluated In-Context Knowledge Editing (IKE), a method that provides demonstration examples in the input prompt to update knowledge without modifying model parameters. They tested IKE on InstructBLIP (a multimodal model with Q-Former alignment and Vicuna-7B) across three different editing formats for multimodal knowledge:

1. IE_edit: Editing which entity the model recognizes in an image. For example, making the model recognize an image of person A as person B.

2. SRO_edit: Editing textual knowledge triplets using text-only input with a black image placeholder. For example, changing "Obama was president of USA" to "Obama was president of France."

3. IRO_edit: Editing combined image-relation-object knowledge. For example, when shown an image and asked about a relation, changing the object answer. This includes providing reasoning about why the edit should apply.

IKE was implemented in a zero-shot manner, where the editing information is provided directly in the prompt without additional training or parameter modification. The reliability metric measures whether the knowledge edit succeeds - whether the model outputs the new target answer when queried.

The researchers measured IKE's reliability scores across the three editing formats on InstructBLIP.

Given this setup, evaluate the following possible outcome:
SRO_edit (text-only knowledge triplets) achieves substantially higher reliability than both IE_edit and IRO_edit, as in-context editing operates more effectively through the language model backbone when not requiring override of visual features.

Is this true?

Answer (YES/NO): YES